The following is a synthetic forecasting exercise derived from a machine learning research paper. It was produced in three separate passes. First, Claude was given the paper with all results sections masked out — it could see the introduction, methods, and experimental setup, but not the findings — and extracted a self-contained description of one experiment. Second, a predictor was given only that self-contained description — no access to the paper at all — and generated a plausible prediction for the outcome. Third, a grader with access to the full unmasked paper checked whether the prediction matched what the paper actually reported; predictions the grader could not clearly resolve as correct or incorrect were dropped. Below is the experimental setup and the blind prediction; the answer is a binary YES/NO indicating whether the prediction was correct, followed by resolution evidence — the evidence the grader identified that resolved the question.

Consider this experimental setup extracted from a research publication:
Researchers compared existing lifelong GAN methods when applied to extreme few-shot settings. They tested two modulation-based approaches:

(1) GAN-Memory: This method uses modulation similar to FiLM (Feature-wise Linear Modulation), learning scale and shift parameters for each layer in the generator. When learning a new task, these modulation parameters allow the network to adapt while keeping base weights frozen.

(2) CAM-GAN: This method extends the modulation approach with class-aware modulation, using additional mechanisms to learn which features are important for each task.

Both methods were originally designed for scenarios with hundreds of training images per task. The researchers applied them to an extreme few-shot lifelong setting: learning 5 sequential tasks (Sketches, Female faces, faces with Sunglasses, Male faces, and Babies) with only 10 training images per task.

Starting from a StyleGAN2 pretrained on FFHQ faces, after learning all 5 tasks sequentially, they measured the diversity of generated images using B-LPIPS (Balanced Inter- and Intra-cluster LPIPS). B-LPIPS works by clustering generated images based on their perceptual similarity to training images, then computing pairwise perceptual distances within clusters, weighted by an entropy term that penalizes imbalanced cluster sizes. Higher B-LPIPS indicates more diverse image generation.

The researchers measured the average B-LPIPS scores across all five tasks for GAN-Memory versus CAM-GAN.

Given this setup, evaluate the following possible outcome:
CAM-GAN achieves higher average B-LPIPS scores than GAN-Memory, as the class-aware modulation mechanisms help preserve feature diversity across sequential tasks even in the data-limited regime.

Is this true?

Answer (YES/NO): YES